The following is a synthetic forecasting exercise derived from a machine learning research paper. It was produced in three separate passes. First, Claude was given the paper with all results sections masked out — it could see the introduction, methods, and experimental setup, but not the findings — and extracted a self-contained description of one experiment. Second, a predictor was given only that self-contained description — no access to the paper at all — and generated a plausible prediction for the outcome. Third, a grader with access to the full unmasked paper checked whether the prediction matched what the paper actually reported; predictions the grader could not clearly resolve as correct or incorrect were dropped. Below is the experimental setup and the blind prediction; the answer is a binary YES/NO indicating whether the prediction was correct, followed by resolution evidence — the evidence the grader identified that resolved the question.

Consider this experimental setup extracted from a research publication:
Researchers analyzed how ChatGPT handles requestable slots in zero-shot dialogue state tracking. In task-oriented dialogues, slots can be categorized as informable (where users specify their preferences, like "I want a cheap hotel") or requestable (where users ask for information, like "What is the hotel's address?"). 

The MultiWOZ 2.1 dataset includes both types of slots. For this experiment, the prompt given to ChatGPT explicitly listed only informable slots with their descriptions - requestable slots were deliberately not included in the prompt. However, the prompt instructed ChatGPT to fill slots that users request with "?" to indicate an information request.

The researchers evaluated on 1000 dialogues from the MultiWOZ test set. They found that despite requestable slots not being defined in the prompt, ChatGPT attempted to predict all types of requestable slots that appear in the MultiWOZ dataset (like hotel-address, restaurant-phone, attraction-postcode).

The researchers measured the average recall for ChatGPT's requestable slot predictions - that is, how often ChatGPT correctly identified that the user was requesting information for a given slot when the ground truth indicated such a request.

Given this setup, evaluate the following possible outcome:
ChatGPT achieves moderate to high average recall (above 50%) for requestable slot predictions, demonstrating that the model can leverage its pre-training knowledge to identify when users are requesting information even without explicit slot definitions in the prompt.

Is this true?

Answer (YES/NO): YES